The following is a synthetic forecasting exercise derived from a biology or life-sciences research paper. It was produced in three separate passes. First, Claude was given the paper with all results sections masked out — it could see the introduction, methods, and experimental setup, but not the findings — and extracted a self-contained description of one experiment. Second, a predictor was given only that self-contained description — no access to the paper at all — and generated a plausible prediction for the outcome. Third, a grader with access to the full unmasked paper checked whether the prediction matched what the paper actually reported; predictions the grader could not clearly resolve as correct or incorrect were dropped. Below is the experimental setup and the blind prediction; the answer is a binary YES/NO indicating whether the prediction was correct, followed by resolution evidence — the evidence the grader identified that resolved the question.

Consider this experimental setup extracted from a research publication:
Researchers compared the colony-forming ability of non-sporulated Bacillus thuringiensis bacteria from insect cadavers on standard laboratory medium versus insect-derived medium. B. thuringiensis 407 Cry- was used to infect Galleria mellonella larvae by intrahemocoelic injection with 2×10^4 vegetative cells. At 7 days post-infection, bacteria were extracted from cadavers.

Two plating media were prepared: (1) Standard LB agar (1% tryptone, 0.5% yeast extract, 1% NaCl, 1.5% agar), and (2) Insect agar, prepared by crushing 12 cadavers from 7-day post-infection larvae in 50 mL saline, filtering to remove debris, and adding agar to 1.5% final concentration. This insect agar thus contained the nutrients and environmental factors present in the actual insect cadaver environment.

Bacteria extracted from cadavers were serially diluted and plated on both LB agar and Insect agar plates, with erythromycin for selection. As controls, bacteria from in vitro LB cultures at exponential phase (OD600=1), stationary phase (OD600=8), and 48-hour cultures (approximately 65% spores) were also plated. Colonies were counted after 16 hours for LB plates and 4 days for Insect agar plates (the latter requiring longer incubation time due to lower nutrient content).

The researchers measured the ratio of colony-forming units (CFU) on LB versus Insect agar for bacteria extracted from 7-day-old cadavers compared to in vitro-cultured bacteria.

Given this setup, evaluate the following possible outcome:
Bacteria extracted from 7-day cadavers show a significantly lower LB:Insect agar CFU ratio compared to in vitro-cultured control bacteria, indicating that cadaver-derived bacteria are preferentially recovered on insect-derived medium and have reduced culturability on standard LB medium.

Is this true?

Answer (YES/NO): NO